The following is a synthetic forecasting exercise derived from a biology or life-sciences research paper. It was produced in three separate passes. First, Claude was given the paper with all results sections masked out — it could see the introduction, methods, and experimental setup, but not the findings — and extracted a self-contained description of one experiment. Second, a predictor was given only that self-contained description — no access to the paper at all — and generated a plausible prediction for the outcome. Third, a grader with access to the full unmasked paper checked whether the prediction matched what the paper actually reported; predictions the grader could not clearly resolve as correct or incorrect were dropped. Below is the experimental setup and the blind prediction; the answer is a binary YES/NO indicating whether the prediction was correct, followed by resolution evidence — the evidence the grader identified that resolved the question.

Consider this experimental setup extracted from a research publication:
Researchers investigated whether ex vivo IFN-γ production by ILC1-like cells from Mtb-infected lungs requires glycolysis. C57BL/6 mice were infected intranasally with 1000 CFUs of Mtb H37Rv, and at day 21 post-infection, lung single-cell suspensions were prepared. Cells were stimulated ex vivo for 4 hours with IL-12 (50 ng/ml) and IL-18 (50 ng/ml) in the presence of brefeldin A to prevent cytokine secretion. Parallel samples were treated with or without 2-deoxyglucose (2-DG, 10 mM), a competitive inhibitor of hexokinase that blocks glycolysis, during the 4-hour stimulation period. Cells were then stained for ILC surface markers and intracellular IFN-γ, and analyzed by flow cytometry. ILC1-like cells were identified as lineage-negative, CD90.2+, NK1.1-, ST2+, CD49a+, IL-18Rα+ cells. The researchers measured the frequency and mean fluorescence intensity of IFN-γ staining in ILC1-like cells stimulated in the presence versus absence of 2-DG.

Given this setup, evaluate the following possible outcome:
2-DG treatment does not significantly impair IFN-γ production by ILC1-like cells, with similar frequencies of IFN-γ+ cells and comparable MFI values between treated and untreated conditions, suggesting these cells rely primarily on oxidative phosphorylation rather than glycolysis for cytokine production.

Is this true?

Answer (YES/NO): NO